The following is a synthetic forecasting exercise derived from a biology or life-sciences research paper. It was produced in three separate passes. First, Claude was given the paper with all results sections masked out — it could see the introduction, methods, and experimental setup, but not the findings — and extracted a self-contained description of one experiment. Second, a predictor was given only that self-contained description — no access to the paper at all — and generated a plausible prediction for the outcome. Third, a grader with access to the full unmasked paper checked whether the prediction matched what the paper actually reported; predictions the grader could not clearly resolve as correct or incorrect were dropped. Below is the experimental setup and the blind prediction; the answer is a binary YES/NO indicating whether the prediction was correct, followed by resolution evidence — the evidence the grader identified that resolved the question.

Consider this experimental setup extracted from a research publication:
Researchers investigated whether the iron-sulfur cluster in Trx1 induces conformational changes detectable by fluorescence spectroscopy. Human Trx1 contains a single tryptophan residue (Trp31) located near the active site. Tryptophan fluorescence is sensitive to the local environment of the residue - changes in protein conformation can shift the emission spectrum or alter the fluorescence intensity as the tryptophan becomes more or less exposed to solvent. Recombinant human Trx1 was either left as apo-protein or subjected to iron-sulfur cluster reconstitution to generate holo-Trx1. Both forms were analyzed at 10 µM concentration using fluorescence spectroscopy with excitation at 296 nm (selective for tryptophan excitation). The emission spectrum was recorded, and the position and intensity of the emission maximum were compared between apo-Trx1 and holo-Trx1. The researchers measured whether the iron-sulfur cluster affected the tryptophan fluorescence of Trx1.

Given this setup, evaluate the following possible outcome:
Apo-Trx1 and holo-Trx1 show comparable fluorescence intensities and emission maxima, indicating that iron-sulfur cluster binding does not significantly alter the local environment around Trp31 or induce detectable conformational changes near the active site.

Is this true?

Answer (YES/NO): NO